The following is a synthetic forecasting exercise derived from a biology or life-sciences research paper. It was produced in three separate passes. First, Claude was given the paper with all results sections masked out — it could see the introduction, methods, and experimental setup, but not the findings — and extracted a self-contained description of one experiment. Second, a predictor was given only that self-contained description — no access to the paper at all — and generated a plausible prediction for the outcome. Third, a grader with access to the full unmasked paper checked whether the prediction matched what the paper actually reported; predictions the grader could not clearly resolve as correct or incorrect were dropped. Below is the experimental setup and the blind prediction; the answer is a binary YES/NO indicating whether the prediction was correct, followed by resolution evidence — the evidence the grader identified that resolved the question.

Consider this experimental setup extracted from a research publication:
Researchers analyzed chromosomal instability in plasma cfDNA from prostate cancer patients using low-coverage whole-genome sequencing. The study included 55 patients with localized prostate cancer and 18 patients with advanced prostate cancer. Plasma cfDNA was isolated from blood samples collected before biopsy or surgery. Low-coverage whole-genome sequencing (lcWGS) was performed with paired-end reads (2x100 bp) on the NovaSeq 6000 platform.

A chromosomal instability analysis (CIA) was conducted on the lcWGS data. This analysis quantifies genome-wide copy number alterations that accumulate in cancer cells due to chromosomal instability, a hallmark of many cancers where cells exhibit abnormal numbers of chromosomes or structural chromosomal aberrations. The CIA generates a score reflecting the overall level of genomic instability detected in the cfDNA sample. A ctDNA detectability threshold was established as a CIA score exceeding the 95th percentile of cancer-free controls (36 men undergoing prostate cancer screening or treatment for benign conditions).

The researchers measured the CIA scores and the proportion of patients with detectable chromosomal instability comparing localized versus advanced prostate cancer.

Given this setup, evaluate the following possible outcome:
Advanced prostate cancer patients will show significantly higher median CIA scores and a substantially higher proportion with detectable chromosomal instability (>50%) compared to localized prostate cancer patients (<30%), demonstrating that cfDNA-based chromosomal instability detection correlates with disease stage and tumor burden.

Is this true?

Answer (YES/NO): NO